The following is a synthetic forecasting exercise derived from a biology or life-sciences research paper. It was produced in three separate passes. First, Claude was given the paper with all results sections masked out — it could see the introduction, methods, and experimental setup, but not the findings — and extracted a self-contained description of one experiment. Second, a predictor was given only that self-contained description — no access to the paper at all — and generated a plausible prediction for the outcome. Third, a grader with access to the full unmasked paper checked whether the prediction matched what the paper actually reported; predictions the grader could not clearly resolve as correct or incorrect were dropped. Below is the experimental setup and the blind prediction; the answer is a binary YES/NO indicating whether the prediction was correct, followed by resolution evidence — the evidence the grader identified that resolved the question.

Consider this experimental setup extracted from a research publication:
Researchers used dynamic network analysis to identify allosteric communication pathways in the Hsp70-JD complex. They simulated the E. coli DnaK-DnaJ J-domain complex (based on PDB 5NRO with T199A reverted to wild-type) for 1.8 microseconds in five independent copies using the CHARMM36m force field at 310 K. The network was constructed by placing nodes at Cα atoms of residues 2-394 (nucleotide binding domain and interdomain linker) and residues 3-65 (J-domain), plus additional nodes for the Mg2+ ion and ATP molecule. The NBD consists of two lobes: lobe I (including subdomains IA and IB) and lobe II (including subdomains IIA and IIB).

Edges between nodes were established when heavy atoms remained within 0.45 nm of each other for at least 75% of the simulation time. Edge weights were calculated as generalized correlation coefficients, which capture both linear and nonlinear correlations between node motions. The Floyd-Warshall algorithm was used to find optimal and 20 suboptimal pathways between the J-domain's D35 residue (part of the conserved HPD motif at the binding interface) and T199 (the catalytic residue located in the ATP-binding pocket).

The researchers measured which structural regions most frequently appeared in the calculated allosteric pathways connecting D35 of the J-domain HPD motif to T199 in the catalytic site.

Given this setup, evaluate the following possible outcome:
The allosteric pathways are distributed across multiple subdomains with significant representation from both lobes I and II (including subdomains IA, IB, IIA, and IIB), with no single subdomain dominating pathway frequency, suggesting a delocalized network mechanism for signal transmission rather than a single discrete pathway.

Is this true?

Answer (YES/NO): NO